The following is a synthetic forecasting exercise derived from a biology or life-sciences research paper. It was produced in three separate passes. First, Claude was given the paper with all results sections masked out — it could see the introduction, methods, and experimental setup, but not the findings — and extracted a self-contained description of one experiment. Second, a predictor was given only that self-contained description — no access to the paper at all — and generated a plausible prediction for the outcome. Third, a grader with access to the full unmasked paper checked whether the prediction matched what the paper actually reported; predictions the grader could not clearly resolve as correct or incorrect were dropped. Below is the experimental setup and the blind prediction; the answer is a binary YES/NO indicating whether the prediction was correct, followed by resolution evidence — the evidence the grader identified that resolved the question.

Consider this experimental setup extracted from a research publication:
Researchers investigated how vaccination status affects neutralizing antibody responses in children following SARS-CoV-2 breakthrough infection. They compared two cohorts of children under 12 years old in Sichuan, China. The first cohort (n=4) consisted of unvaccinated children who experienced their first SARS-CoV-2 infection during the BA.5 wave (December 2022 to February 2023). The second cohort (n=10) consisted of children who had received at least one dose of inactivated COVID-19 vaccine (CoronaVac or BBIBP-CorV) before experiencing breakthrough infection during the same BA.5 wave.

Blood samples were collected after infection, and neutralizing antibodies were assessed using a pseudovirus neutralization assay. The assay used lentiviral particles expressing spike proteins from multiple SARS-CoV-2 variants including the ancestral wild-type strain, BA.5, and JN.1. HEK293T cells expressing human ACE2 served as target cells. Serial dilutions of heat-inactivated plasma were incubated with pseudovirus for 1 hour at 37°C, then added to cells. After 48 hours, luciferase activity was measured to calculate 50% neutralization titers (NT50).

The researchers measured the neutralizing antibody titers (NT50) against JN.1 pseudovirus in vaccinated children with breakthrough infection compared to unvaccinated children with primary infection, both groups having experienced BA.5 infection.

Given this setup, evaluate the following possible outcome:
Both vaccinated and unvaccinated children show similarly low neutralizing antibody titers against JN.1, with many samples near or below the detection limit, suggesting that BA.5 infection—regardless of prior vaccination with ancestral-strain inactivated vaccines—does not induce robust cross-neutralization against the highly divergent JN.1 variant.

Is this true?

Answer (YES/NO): NO